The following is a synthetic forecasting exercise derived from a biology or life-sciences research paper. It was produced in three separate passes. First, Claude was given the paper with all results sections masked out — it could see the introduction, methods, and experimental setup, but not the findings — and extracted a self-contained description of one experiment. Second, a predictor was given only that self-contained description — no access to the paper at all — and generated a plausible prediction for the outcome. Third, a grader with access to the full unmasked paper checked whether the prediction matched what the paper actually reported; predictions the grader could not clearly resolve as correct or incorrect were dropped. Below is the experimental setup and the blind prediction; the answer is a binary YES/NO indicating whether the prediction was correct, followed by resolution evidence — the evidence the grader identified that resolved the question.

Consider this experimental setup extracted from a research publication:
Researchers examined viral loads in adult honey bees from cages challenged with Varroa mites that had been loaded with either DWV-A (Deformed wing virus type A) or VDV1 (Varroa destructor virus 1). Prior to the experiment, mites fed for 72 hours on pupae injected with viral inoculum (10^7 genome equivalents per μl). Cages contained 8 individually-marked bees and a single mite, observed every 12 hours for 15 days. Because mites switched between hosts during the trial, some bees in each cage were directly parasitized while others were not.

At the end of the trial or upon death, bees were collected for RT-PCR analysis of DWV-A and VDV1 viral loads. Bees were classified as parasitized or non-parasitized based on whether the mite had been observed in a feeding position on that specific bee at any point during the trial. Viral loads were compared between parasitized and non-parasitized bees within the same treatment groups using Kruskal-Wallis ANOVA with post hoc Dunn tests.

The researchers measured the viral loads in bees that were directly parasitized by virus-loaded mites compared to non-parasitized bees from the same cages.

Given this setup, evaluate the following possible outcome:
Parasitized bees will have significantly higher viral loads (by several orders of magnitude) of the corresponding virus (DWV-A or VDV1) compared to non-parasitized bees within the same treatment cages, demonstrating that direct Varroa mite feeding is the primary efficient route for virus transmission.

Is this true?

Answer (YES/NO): NO